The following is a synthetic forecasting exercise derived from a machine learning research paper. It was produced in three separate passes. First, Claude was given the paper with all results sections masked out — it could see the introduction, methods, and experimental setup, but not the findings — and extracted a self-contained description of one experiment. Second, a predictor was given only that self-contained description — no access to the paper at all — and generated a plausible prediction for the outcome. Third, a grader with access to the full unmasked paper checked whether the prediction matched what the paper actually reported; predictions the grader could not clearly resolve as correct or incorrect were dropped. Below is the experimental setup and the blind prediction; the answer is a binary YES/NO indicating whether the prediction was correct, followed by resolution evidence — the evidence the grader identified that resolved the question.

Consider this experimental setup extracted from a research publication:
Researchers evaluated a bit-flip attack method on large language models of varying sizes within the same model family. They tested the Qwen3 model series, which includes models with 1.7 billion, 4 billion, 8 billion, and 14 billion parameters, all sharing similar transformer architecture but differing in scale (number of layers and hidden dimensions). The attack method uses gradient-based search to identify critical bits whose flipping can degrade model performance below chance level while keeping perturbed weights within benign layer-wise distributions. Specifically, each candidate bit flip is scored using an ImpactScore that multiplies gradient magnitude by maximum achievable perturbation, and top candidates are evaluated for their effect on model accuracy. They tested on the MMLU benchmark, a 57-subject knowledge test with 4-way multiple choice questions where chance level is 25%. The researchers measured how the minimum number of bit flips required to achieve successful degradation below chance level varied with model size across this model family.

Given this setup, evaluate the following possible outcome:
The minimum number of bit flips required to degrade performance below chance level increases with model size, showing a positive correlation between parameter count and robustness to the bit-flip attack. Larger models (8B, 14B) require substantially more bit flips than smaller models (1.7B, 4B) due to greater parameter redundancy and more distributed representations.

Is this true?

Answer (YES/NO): NO